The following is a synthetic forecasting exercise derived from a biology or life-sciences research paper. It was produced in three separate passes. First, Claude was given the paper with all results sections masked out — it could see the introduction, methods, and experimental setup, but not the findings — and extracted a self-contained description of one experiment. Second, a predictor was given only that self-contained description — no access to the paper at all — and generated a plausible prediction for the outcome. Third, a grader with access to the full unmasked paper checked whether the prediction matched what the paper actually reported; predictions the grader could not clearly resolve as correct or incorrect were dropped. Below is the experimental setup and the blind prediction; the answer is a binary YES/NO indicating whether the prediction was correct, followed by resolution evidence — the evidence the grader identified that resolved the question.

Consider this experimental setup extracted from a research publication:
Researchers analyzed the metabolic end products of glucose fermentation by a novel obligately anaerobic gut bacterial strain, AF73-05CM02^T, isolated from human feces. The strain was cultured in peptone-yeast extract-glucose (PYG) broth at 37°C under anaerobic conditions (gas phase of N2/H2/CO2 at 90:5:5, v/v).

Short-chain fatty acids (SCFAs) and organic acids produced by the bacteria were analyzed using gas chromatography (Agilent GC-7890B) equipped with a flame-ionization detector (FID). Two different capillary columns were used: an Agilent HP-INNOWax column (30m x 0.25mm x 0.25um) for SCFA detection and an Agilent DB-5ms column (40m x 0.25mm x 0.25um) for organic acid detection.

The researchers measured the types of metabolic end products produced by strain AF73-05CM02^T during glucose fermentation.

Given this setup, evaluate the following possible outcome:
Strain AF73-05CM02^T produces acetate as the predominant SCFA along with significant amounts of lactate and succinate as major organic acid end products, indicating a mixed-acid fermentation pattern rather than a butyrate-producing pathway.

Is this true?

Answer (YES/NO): NO